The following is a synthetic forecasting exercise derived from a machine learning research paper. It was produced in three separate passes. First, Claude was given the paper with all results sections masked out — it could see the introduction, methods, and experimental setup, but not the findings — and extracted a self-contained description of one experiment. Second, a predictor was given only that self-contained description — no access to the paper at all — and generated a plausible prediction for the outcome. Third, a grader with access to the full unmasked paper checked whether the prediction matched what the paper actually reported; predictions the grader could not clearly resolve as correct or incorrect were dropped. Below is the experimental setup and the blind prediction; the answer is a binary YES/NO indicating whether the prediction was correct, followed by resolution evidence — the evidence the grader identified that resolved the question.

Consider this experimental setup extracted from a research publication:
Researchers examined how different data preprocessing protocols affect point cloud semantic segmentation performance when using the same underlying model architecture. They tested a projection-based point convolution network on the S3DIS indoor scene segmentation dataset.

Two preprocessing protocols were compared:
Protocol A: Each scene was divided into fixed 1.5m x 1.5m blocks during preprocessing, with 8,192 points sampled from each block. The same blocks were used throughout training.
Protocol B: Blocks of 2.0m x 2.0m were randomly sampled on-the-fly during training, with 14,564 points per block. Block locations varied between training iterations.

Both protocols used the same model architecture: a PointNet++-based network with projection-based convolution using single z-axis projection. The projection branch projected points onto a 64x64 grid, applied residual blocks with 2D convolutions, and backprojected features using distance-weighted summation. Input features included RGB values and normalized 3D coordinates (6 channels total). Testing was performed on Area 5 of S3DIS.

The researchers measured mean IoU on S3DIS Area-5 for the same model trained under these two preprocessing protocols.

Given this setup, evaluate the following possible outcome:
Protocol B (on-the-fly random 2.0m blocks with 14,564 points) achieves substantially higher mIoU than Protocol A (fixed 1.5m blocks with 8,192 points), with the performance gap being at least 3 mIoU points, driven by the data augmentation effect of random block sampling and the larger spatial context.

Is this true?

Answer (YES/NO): NO